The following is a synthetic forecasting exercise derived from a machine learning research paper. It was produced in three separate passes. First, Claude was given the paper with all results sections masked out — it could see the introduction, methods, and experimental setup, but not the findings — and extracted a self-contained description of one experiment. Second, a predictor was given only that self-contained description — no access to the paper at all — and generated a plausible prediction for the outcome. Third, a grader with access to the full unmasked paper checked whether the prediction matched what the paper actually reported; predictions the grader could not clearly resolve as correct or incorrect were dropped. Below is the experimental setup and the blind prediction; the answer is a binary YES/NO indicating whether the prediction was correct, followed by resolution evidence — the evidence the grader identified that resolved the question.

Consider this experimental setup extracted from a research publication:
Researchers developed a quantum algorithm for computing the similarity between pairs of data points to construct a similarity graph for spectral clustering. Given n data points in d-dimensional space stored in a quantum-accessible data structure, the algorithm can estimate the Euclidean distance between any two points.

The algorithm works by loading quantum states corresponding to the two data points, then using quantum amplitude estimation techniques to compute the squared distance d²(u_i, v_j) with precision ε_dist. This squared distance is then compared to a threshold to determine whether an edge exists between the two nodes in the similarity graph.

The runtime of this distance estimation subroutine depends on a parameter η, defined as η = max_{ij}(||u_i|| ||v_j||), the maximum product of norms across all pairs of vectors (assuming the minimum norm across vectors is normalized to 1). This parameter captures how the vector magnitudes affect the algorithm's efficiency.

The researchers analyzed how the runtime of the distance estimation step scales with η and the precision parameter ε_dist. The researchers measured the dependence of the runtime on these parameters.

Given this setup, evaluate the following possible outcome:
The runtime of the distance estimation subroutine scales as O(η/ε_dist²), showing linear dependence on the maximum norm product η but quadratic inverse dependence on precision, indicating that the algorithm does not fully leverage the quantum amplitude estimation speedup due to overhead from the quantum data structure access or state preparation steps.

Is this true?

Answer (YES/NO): NO